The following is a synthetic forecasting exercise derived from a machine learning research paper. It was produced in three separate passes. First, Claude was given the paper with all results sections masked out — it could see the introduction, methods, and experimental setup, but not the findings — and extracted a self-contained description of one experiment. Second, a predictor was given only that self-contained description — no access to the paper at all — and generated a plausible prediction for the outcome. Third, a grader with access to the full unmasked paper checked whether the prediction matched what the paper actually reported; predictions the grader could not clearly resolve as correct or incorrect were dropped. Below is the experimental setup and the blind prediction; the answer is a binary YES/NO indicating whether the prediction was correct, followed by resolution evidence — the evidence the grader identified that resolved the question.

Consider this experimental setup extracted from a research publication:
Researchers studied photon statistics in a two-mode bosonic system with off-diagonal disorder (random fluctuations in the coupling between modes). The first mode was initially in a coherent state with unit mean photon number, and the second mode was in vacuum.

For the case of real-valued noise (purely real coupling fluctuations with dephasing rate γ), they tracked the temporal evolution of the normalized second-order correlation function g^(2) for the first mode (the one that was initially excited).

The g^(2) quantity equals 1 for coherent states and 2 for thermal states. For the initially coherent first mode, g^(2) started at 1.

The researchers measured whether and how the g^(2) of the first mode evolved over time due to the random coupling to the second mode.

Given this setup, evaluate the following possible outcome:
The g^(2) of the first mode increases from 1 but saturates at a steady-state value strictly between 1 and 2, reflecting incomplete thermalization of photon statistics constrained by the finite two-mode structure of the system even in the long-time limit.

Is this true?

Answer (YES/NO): YES